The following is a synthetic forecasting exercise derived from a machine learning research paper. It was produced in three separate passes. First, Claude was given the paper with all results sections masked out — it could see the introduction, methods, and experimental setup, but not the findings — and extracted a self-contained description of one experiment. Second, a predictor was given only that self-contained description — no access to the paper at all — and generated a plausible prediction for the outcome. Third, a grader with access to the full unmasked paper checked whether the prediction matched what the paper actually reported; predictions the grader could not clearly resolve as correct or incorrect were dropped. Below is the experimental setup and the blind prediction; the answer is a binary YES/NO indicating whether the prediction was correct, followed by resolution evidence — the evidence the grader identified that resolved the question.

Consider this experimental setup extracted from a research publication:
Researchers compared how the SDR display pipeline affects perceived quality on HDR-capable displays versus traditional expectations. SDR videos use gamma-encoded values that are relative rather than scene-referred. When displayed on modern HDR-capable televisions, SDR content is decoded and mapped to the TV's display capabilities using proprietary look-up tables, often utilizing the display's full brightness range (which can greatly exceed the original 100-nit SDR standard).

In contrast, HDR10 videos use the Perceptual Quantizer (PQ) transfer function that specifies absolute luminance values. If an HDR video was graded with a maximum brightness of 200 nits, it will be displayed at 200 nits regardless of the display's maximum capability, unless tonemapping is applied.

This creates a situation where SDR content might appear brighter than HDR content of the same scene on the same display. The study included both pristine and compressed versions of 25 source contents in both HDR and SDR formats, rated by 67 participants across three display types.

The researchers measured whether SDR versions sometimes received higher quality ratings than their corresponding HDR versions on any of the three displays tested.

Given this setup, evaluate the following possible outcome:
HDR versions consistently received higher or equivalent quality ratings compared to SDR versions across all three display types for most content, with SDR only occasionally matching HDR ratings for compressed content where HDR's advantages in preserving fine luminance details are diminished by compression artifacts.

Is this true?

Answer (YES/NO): NO